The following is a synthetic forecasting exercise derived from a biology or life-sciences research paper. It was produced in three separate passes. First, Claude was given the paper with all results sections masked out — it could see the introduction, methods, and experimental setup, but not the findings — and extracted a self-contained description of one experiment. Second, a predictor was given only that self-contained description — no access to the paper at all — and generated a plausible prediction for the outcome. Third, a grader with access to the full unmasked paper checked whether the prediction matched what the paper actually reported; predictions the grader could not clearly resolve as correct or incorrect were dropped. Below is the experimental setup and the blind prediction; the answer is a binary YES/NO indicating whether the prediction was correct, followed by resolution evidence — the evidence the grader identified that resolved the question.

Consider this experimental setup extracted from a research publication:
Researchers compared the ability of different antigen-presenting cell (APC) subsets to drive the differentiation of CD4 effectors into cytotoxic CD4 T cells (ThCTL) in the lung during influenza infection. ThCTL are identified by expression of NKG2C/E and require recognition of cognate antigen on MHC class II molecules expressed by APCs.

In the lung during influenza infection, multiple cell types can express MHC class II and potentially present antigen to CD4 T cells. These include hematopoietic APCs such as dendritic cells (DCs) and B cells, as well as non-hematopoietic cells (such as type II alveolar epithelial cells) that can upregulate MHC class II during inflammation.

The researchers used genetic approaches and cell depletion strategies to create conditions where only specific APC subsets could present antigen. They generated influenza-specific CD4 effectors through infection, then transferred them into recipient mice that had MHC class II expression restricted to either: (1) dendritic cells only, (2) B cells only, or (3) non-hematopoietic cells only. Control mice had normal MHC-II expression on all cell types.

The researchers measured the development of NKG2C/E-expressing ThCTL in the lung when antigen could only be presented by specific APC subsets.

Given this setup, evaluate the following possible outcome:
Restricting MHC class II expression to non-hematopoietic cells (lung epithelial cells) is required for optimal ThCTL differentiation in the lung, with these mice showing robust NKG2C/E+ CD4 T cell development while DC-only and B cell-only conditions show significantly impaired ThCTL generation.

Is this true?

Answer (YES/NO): NO